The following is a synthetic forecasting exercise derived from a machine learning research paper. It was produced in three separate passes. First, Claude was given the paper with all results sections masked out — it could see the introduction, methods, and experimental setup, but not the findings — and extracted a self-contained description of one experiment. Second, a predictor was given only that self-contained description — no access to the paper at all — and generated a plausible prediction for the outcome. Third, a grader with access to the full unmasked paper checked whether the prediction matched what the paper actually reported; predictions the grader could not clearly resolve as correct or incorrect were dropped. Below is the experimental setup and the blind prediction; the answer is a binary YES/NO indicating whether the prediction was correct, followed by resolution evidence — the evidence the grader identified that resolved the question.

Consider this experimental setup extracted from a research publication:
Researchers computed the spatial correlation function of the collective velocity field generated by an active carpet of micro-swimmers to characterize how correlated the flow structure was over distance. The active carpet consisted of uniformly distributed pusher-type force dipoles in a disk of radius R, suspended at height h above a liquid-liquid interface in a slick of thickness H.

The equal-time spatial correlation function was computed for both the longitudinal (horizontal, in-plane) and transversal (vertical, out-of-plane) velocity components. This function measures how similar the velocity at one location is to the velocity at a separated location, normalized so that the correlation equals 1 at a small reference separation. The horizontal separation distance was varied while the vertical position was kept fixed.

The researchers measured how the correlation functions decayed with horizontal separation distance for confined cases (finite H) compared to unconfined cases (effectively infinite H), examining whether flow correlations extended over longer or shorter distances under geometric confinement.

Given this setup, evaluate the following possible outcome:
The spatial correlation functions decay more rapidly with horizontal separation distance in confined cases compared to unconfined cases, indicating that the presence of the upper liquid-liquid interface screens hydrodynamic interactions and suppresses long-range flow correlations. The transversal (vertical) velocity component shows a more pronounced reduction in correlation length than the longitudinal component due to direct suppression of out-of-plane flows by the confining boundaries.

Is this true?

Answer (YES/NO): NO